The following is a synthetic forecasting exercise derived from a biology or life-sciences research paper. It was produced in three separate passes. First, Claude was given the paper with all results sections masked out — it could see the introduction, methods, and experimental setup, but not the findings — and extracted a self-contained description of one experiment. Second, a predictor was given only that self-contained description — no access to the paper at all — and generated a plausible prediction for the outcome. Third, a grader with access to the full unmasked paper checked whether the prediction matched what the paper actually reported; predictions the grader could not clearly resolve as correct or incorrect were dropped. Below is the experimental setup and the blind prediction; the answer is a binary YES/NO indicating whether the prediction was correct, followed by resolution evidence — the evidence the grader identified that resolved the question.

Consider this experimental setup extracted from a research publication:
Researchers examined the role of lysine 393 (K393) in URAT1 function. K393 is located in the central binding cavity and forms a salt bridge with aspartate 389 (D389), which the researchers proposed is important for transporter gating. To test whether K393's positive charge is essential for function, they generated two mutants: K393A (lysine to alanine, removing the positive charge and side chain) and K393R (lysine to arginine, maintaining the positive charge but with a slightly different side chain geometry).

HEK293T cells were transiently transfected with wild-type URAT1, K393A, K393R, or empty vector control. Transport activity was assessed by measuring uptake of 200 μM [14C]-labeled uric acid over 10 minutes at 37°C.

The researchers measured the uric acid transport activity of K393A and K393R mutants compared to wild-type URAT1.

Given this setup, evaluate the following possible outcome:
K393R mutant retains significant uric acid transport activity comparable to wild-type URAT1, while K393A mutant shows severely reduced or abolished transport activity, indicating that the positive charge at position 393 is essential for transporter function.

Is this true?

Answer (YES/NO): NO